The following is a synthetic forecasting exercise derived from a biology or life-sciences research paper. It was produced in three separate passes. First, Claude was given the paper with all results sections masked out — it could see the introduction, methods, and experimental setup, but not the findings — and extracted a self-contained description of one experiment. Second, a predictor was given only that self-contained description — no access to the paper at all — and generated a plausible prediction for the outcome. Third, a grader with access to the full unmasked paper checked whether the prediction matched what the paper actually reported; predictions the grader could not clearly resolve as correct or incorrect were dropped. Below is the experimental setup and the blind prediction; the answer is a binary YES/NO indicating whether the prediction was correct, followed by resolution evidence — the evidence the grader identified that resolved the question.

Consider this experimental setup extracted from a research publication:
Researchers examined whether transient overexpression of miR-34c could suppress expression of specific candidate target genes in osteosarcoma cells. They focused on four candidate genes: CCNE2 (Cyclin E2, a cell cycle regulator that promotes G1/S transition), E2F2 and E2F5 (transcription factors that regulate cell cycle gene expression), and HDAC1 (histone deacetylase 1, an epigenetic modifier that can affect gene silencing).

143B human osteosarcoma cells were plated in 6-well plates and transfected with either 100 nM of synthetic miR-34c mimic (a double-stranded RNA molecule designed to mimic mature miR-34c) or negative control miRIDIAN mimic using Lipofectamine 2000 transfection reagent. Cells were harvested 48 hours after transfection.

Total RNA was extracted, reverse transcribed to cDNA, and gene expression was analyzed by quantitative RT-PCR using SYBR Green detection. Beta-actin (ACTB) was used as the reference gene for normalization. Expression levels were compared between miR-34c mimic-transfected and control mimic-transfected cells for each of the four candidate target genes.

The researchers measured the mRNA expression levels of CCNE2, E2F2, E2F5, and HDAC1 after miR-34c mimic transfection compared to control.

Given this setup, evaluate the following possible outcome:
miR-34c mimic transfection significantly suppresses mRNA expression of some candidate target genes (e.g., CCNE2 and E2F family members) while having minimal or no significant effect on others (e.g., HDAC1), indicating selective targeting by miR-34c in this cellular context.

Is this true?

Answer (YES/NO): NO